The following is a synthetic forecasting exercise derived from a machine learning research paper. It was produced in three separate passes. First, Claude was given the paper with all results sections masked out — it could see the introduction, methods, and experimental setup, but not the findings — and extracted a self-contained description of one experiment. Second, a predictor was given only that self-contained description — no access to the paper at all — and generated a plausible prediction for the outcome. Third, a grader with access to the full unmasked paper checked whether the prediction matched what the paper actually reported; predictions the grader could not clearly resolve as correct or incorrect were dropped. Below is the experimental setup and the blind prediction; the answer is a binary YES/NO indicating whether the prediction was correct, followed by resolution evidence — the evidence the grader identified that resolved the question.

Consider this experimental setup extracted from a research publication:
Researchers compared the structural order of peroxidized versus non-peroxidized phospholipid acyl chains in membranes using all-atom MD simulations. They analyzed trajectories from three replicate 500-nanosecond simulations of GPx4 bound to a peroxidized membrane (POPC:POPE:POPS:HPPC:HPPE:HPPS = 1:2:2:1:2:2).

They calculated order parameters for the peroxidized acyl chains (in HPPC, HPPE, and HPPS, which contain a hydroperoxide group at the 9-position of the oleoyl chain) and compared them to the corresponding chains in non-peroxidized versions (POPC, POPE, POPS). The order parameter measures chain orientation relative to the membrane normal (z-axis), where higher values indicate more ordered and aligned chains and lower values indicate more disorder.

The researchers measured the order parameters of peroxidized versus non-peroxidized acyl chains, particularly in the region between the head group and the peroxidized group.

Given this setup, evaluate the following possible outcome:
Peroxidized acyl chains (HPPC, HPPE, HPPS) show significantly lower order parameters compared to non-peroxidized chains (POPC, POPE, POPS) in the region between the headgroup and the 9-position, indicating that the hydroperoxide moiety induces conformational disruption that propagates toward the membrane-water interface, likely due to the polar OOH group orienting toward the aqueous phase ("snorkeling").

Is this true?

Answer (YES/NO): YES